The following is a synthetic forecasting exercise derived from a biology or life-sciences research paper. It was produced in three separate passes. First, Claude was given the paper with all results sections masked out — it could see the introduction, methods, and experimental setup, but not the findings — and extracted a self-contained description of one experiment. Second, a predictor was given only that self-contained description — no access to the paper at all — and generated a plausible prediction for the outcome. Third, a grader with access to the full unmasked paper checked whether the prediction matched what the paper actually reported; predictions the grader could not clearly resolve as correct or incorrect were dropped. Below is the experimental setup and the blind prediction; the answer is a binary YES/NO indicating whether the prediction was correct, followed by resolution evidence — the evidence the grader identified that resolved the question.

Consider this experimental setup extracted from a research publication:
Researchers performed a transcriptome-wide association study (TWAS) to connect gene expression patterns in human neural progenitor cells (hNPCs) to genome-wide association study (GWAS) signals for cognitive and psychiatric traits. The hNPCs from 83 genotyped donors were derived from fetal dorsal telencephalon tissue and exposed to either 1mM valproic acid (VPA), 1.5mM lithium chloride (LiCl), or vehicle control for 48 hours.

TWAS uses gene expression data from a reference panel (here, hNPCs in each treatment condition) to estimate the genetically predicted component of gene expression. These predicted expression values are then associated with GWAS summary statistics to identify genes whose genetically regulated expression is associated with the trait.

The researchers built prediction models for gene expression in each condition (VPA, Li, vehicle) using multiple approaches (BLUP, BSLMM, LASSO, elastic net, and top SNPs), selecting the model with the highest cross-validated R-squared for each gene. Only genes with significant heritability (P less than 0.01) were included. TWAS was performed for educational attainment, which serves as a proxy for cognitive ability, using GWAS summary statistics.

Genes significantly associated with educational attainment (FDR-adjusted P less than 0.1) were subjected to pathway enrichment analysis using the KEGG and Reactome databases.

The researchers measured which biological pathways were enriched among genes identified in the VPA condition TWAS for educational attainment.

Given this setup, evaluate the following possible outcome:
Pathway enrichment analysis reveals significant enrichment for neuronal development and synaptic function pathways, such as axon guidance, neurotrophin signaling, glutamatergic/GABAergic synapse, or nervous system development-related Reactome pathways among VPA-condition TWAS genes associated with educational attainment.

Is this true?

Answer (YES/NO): NO